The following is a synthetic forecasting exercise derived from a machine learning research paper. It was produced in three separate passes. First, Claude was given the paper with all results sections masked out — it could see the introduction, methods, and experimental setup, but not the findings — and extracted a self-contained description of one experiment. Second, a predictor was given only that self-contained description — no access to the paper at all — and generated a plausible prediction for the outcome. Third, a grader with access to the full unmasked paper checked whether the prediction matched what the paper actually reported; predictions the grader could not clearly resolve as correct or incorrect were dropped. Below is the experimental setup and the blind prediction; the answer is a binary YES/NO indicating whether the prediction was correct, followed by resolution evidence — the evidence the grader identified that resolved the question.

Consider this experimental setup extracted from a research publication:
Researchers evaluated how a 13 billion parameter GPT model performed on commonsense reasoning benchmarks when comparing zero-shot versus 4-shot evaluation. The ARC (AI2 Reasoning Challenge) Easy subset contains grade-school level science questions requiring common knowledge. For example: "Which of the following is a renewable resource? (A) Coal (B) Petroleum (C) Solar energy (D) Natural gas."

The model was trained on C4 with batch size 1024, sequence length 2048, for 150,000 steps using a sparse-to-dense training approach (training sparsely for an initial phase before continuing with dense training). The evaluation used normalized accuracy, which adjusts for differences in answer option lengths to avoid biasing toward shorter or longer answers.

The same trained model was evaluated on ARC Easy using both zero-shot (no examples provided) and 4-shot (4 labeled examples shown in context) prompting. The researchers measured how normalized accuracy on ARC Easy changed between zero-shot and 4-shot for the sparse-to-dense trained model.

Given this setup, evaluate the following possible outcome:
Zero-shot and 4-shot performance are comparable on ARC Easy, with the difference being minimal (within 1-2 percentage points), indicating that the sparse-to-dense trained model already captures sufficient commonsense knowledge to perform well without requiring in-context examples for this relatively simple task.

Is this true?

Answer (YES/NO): NO